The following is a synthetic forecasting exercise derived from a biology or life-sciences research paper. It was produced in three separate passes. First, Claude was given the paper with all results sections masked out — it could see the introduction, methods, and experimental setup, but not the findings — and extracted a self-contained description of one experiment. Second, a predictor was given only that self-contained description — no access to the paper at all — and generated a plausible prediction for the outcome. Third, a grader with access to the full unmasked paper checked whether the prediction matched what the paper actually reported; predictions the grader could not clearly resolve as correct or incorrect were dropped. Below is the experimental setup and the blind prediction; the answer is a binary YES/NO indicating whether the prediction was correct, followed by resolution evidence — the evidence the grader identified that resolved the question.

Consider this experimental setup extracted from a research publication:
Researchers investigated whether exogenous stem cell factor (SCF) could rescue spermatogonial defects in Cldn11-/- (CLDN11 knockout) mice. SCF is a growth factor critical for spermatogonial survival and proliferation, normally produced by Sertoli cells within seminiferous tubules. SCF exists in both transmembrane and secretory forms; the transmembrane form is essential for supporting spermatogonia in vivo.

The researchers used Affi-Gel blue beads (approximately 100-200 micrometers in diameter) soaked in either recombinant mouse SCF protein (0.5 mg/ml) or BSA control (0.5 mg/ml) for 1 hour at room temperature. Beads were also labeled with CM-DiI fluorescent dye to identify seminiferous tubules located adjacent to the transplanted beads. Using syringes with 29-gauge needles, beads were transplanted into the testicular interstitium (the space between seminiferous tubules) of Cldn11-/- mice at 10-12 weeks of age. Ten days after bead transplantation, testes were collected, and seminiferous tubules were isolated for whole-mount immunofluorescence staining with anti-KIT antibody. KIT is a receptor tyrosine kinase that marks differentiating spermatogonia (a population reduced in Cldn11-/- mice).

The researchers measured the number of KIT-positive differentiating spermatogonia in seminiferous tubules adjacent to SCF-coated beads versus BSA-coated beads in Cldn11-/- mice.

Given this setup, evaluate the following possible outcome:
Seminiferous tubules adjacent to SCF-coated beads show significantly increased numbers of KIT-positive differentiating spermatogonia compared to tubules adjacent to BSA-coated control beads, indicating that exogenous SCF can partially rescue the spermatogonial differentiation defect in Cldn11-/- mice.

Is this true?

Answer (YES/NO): YES